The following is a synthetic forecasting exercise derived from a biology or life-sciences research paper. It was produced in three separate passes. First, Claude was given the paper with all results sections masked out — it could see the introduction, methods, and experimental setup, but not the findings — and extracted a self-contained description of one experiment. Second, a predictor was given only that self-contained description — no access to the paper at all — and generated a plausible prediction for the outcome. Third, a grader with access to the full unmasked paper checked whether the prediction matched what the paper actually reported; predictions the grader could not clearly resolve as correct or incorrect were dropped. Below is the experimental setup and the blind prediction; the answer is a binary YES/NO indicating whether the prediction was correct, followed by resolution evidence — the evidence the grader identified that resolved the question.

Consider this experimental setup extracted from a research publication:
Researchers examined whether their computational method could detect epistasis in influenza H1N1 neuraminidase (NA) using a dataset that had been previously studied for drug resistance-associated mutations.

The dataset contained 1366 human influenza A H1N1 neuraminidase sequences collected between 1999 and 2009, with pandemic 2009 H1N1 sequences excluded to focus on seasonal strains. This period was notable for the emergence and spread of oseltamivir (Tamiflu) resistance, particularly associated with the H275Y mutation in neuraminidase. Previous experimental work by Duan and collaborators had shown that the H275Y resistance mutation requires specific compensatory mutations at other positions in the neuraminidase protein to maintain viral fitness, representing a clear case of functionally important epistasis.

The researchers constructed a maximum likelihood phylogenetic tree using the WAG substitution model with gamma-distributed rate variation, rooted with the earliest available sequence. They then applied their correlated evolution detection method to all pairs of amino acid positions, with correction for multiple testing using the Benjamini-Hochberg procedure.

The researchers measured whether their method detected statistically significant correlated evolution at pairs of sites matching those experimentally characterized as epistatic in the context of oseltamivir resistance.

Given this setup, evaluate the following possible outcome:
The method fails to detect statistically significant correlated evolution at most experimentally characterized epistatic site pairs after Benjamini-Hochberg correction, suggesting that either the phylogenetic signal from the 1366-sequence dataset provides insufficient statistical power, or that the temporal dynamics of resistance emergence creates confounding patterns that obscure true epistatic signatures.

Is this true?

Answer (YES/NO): YES